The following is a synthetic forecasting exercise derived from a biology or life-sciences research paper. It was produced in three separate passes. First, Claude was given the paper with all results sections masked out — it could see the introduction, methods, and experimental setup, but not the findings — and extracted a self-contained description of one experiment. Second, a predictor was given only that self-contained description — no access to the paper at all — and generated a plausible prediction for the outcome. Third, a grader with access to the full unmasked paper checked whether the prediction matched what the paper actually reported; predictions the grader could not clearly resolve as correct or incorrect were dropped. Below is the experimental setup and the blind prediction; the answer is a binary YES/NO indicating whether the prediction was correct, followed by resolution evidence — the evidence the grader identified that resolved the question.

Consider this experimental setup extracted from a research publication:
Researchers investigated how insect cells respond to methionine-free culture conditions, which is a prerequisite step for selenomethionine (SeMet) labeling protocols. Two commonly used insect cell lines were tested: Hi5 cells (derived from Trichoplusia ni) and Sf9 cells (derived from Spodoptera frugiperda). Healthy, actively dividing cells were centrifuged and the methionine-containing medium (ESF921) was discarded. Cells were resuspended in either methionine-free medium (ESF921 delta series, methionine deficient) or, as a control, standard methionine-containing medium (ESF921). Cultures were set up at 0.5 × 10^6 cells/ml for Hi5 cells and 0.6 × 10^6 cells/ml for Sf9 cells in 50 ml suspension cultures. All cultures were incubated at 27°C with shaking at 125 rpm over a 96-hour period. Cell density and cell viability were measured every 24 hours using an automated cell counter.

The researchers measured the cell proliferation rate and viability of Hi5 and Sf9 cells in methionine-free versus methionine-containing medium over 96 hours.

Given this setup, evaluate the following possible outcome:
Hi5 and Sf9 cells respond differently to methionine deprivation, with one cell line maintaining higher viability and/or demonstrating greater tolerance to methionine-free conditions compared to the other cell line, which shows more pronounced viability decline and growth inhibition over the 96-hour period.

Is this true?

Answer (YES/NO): NO